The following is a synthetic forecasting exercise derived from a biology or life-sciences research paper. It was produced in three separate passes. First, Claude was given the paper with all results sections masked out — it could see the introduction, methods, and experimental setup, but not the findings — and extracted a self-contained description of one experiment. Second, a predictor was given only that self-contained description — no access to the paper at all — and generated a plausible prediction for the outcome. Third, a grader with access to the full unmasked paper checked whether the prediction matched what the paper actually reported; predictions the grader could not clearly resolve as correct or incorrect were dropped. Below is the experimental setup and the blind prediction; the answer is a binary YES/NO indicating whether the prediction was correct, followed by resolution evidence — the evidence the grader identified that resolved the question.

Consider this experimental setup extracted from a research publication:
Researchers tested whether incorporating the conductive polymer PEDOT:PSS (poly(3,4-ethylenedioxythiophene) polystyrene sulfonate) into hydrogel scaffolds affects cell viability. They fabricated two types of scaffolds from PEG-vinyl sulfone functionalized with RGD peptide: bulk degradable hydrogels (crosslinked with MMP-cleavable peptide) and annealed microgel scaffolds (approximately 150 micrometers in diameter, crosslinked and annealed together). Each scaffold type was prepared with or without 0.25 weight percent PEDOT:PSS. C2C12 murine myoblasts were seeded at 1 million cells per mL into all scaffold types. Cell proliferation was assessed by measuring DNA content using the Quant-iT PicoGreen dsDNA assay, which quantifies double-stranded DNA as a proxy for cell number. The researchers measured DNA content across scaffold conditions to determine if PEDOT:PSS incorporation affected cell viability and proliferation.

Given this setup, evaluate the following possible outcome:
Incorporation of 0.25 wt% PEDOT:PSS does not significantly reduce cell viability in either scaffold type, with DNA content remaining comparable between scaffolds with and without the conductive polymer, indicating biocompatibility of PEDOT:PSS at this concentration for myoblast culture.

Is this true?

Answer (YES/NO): NO